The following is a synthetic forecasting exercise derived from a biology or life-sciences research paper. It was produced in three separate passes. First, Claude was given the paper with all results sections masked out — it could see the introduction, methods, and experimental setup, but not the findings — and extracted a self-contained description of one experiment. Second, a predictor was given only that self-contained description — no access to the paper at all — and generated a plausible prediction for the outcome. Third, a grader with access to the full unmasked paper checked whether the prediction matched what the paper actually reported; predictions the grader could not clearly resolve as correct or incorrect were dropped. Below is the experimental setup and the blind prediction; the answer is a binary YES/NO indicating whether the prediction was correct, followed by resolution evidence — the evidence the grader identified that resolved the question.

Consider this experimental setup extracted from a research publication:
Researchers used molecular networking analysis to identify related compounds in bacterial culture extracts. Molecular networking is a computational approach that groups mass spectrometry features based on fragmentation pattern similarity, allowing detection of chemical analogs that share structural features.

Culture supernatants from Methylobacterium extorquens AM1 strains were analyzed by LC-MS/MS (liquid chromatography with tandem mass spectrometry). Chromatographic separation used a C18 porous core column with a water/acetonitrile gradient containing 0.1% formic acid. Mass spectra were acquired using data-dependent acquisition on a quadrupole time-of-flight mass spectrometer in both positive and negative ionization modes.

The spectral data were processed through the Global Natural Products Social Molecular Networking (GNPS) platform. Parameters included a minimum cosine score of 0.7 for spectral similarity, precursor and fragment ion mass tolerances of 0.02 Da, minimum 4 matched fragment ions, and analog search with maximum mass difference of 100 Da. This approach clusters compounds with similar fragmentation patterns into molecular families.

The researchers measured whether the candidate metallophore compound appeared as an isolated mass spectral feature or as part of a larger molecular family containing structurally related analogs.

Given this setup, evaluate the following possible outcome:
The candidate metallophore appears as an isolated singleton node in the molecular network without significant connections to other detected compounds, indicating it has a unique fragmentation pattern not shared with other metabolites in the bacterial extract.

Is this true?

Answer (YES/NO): NO